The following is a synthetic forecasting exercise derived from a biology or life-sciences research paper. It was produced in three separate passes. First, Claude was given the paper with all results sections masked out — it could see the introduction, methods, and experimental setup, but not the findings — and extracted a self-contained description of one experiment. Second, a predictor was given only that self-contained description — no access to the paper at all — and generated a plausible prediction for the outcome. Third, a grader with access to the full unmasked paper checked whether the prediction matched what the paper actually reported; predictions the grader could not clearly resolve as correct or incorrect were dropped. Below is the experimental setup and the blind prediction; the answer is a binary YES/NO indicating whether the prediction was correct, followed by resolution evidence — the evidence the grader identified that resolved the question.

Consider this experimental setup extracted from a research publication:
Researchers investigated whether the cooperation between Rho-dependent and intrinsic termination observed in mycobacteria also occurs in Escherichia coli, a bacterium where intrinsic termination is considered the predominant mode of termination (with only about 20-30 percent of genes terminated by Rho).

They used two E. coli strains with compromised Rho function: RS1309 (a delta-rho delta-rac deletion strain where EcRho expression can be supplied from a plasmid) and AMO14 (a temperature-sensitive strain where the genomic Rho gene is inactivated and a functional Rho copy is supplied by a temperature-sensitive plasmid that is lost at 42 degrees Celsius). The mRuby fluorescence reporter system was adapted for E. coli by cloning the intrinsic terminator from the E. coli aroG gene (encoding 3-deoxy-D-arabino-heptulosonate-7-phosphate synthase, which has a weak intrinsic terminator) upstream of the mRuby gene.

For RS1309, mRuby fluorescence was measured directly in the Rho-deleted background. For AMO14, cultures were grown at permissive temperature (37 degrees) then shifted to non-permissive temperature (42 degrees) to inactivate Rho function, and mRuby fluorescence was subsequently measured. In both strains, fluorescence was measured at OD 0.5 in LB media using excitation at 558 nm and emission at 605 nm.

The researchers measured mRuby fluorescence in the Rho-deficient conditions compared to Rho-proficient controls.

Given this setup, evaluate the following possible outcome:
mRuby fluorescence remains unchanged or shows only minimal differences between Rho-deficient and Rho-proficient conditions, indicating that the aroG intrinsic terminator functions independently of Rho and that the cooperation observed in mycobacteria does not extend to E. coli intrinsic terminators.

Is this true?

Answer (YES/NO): NO